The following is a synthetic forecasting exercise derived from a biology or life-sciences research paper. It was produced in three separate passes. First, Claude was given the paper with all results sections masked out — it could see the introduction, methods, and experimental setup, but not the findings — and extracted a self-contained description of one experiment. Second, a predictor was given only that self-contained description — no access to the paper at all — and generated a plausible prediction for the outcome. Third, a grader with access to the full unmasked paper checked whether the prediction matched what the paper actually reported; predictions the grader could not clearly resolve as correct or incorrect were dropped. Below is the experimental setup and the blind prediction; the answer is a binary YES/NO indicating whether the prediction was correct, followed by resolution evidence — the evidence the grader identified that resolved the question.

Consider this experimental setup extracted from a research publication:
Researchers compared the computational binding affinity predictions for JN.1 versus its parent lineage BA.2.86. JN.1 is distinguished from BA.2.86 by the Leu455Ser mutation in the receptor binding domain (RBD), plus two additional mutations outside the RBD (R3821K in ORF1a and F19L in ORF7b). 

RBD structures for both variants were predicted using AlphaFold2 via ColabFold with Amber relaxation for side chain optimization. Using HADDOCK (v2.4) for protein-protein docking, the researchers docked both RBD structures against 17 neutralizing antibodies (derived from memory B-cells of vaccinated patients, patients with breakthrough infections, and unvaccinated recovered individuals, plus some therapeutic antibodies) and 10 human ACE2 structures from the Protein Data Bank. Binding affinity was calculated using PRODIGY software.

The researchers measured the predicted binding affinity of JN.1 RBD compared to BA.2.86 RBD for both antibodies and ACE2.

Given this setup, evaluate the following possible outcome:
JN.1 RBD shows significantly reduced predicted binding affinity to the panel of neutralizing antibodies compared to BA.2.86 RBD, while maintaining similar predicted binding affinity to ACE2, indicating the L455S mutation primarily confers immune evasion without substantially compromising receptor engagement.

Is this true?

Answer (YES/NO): NO